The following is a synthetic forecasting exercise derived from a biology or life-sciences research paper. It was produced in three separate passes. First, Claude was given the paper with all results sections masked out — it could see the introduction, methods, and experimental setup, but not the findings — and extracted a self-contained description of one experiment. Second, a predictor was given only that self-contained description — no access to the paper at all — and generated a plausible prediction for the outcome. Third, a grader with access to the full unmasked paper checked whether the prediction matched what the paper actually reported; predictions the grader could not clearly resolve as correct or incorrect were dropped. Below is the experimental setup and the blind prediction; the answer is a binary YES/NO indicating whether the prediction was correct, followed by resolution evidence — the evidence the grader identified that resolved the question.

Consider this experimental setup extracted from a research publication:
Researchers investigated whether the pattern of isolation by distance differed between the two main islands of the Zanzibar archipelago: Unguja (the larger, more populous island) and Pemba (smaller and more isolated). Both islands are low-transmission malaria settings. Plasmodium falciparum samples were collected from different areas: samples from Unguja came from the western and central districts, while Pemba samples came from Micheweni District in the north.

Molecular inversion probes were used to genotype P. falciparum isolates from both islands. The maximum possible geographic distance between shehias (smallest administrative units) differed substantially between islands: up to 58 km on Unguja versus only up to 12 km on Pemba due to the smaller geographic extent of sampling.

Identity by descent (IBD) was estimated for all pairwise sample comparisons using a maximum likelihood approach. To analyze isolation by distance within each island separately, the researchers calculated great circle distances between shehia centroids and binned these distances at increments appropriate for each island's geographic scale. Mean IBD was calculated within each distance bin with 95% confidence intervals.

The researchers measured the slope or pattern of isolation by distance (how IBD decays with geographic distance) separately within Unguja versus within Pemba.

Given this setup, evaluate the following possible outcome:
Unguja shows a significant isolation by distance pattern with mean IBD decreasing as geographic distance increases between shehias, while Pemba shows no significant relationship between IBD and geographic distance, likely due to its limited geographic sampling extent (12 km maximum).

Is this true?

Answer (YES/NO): YES